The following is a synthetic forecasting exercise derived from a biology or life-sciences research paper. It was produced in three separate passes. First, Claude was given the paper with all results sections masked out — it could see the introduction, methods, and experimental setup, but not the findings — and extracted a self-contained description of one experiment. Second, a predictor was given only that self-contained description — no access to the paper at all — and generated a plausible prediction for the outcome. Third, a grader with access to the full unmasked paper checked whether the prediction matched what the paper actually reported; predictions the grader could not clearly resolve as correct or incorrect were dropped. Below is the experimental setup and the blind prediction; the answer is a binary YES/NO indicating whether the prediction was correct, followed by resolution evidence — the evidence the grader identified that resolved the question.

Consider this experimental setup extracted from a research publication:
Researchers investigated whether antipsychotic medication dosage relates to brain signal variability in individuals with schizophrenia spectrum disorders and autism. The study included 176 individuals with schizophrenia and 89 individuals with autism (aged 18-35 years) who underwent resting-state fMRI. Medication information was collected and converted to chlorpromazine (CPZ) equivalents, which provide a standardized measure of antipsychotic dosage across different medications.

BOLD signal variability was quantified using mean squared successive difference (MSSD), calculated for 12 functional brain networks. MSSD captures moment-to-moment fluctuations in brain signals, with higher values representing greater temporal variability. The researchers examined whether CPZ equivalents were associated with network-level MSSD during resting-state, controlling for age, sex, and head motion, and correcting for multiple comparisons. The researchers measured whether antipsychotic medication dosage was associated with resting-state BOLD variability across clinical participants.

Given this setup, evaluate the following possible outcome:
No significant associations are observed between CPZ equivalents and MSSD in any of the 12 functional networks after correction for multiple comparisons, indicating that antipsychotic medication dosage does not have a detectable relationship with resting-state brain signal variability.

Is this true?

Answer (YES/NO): NO